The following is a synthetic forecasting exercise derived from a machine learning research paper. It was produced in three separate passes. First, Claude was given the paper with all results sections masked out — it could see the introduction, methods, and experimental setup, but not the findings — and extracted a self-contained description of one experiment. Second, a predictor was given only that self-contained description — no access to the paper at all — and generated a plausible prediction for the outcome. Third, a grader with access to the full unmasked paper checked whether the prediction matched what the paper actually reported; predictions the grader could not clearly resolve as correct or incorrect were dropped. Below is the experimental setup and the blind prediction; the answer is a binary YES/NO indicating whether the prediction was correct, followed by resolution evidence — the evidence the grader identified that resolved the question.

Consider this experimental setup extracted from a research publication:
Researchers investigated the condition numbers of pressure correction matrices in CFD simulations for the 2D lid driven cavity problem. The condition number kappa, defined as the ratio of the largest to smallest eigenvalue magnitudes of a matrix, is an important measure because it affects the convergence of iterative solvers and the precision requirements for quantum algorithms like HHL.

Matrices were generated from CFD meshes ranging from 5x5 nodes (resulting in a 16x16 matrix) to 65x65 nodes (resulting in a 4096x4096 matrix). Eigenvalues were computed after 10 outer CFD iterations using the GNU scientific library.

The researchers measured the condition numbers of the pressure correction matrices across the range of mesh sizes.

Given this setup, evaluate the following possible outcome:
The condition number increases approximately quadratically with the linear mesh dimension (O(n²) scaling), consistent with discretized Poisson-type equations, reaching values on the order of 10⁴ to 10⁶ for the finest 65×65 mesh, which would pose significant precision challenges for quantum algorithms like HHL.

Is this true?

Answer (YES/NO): NO